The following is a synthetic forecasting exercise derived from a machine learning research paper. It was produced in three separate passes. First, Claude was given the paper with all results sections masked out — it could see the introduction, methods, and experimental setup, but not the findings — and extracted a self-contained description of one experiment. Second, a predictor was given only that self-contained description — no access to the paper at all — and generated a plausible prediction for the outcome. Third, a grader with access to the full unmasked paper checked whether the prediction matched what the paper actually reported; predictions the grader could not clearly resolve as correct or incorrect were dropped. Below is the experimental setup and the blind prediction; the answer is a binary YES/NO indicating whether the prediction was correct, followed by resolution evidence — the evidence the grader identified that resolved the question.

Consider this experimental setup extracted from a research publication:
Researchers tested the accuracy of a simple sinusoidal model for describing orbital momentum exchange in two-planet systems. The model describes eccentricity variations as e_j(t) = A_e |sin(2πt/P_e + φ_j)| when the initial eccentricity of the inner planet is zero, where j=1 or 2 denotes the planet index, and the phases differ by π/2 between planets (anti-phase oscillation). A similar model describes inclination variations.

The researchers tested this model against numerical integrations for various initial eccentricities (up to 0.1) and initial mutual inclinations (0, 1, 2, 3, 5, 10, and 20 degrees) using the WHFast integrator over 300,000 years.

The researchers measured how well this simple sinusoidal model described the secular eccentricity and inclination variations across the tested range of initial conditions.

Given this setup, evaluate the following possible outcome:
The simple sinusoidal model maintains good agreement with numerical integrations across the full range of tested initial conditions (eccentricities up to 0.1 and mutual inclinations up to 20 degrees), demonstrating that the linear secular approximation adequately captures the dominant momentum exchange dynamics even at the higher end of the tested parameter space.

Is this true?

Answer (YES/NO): NO